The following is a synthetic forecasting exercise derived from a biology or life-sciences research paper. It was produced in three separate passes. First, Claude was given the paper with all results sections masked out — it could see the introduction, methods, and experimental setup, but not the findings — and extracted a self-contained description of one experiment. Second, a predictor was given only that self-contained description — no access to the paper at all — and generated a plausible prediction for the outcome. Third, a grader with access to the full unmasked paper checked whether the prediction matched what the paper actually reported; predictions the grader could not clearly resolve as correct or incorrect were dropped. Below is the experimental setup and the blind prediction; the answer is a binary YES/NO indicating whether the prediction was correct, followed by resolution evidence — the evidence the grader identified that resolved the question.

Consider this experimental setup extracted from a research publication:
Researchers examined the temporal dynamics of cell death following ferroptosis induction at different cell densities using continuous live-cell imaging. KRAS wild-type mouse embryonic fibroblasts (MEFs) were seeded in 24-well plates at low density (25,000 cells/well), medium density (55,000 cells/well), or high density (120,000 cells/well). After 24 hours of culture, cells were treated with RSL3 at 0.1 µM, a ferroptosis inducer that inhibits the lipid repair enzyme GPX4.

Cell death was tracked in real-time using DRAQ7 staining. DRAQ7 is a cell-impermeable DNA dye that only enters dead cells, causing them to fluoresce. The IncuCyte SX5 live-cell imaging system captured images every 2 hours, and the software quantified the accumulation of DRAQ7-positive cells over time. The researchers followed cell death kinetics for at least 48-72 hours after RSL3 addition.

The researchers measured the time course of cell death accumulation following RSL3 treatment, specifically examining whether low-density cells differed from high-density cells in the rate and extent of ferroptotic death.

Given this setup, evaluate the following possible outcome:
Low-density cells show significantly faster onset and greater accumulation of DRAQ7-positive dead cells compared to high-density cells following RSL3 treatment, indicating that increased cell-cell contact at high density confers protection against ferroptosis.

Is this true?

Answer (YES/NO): NO